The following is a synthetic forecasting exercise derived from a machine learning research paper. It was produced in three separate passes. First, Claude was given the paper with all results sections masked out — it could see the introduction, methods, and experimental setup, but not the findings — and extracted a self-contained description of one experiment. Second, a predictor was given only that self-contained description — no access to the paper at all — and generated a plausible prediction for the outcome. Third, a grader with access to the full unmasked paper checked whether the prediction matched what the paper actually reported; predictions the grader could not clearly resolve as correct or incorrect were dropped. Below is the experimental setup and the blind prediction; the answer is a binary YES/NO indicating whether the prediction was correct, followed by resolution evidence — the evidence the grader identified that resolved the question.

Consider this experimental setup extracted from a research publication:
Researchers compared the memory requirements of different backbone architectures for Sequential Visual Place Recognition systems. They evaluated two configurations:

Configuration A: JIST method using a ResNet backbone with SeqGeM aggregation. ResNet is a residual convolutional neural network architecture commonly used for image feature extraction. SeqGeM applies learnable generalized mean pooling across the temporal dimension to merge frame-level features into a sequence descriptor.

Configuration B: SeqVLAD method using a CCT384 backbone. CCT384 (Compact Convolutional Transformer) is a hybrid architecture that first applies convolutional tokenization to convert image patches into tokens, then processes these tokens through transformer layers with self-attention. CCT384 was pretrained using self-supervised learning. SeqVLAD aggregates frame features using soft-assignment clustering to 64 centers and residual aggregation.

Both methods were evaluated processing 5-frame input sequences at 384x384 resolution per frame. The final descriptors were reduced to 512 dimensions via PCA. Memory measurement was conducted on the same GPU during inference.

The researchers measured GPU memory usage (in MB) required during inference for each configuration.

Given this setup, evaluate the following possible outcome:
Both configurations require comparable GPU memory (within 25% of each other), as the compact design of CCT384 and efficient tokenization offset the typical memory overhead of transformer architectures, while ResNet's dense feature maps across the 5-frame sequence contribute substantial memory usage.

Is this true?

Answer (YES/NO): YES